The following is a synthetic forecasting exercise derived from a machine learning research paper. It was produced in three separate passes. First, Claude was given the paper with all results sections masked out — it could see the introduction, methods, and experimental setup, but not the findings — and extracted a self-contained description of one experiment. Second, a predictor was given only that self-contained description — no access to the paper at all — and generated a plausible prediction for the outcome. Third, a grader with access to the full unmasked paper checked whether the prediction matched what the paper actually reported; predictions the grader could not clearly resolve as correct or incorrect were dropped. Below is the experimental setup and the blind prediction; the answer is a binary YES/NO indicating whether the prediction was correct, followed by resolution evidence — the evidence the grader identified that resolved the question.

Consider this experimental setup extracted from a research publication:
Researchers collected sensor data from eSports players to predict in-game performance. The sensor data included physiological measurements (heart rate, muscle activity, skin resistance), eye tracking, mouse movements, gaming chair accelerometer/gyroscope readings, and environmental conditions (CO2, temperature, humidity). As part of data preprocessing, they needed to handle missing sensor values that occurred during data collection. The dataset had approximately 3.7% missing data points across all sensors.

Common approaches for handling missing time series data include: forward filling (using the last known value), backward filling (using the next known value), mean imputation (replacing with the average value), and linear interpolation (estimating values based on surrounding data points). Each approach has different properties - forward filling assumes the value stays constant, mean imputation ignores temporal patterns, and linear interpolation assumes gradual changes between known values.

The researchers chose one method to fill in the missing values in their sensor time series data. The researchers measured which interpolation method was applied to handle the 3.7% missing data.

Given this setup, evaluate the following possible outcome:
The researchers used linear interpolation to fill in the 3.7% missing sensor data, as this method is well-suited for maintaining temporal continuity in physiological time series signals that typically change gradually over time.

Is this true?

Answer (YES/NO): YES